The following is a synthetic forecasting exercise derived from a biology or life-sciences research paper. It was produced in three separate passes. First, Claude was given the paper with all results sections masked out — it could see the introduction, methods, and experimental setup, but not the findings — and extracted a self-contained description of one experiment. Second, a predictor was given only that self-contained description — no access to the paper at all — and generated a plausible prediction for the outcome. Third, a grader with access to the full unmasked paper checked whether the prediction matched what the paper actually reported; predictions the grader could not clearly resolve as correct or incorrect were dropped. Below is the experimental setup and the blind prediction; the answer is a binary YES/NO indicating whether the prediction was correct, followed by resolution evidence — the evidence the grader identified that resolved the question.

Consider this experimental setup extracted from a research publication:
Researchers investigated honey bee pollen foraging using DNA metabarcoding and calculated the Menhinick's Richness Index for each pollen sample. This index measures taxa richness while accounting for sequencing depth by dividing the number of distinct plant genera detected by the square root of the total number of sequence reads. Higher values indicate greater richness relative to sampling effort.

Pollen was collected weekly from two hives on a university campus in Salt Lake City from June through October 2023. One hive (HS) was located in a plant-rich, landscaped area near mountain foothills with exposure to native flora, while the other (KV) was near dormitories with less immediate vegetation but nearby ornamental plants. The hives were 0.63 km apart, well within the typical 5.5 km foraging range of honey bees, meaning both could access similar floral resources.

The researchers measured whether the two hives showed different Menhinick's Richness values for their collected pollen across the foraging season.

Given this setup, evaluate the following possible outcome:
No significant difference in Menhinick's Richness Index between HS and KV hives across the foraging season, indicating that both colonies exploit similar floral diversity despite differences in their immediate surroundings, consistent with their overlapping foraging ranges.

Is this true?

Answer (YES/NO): YES